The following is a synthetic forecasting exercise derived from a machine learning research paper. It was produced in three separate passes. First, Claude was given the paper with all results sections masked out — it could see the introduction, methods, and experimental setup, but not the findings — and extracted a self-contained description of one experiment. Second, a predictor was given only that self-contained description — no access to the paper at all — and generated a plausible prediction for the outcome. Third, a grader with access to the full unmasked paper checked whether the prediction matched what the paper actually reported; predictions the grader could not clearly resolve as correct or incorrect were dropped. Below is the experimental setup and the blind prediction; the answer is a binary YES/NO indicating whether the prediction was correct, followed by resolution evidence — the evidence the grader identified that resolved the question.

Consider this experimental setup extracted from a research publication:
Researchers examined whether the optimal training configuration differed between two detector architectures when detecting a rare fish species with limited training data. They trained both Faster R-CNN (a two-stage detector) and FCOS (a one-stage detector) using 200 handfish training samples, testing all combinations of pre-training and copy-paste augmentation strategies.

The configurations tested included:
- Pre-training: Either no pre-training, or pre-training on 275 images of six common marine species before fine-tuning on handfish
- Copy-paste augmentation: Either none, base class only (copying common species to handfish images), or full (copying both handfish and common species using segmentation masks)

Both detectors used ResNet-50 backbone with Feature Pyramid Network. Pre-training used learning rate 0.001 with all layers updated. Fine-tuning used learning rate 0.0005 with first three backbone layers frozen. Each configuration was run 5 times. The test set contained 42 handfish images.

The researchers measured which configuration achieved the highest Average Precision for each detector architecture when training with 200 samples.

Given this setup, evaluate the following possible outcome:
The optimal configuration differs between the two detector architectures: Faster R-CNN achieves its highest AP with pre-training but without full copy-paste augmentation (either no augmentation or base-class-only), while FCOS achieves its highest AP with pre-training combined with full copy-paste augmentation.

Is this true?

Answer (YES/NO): YES